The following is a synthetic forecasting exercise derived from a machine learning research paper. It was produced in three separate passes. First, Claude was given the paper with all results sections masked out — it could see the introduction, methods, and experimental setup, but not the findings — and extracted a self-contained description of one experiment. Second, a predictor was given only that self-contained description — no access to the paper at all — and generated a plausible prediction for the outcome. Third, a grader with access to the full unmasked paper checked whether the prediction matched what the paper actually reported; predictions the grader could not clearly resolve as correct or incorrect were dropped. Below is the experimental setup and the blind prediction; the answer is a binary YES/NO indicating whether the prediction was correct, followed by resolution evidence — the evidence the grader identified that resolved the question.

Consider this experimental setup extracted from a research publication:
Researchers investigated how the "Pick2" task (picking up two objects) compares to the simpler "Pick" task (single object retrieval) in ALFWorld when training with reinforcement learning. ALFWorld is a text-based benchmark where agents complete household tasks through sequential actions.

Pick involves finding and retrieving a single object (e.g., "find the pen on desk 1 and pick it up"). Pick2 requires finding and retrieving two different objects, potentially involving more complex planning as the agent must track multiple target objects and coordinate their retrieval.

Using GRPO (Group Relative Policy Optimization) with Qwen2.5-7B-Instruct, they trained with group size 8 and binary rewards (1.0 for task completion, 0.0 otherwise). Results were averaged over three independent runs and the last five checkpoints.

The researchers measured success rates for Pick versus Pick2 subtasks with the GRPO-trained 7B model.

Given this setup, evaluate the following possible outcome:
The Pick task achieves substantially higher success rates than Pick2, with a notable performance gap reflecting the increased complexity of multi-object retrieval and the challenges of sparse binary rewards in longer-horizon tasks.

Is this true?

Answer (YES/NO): YES